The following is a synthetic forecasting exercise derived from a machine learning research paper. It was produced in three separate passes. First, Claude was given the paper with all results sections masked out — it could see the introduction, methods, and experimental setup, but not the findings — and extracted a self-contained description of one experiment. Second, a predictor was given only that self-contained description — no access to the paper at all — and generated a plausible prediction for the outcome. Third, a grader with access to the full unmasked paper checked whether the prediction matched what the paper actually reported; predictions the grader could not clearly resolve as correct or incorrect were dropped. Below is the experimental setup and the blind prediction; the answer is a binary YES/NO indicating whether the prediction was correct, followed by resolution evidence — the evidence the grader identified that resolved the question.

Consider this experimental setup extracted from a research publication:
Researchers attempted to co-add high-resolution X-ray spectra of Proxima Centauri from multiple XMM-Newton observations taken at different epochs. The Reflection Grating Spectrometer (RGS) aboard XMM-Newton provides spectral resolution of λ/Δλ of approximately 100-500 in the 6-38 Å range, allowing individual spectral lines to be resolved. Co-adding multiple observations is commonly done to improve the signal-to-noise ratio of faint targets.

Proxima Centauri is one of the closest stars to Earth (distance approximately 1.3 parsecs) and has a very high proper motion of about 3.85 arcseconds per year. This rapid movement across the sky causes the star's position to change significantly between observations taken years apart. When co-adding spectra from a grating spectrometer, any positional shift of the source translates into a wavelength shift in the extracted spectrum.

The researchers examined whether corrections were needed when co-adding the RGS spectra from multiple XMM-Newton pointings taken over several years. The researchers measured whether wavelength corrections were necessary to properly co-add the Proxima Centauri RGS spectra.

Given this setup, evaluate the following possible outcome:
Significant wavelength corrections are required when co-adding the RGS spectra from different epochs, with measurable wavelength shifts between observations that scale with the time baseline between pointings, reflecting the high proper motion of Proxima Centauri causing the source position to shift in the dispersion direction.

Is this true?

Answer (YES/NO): NO